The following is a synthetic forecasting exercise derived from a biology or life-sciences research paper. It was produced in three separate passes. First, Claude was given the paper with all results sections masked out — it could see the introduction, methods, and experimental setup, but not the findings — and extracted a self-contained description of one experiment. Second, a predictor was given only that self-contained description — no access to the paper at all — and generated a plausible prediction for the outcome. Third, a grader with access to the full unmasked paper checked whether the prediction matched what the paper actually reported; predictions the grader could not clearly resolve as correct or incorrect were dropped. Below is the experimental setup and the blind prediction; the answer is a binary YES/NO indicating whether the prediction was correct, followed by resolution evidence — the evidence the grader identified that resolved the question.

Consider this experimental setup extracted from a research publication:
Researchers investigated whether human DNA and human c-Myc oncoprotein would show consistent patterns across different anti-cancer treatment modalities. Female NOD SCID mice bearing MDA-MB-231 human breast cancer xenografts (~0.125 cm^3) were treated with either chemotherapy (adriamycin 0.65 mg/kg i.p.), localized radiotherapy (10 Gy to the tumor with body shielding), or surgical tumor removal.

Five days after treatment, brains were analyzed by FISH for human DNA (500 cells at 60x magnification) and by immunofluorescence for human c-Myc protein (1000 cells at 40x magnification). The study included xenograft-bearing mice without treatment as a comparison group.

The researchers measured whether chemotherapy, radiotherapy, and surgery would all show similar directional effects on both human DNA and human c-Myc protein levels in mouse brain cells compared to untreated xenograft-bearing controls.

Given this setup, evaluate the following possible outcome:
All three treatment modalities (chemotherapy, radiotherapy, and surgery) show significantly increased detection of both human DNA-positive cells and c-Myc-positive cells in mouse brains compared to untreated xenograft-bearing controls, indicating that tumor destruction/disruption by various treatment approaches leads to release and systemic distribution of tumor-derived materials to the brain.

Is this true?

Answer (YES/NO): NO